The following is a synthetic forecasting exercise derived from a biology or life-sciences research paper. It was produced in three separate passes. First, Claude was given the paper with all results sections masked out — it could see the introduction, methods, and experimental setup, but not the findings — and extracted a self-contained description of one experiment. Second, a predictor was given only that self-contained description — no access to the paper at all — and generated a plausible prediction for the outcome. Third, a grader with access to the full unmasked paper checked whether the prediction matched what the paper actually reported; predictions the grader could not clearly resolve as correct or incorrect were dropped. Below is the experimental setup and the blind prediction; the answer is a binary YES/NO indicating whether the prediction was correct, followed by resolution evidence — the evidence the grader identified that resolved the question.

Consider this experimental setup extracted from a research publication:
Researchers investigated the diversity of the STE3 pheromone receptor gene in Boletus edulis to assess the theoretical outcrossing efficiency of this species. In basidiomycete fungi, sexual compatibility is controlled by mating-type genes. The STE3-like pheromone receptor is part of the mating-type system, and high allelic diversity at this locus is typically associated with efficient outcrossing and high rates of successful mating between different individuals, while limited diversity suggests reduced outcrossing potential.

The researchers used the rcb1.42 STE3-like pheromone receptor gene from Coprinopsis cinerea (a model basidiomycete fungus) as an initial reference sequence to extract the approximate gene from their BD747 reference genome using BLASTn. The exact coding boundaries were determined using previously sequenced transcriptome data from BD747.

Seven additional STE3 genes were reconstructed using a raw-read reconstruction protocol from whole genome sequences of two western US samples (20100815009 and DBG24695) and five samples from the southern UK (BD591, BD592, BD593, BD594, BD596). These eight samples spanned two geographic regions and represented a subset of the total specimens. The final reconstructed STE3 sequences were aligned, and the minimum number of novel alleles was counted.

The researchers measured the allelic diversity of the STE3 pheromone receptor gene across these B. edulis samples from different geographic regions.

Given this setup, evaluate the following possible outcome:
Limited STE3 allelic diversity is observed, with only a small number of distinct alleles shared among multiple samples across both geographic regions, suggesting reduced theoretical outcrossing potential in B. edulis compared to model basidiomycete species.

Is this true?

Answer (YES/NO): NO